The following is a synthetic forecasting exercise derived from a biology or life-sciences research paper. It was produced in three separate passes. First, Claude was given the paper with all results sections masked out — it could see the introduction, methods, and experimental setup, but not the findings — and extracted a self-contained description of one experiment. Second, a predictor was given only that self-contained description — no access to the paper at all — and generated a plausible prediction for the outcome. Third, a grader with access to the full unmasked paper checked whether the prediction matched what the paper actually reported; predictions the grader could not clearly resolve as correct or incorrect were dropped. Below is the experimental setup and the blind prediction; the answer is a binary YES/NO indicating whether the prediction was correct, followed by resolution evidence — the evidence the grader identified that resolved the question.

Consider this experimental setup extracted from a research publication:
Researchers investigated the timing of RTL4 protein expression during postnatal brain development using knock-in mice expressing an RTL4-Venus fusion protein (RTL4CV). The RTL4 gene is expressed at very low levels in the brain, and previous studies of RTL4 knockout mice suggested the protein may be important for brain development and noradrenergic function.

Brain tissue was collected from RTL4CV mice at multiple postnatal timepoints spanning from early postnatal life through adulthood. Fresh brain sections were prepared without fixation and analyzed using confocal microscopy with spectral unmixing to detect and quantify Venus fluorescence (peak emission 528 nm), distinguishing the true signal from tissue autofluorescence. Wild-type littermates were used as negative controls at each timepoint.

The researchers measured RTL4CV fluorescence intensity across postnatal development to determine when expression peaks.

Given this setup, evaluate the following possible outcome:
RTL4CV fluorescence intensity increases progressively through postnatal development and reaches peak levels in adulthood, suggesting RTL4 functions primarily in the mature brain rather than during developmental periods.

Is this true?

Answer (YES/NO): NO